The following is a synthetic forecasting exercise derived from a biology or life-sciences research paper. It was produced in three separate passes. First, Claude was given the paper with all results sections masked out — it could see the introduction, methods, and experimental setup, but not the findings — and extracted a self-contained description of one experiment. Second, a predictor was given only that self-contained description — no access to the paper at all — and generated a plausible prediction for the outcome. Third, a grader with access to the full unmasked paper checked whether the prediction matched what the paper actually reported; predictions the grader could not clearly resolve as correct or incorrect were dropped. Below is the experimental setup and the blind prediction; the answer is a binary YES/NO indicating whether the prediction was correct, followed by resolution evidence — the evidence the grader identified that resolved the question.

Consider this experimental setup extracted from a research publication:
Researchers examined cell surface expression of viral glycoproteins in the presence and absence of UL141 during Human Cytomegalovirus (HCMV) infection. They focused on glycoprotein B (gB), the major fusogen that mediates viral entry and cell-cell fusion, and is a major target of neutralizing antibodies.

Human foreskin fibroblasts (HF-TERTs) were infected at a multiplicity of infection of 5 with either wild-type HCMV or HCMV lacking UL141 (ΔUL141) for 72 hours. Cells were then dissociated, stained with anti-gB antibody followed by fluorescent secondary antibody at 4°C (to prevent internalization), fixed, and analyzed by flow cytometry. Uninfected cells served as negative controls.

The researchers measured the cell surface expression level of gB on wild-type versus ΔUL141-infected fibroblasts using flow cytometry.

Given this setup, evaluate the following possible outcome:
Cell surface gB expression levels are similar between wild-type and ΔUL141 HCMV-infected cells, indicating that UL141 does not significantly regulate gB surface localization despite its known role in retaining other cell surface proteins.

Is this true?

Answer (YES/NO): NO